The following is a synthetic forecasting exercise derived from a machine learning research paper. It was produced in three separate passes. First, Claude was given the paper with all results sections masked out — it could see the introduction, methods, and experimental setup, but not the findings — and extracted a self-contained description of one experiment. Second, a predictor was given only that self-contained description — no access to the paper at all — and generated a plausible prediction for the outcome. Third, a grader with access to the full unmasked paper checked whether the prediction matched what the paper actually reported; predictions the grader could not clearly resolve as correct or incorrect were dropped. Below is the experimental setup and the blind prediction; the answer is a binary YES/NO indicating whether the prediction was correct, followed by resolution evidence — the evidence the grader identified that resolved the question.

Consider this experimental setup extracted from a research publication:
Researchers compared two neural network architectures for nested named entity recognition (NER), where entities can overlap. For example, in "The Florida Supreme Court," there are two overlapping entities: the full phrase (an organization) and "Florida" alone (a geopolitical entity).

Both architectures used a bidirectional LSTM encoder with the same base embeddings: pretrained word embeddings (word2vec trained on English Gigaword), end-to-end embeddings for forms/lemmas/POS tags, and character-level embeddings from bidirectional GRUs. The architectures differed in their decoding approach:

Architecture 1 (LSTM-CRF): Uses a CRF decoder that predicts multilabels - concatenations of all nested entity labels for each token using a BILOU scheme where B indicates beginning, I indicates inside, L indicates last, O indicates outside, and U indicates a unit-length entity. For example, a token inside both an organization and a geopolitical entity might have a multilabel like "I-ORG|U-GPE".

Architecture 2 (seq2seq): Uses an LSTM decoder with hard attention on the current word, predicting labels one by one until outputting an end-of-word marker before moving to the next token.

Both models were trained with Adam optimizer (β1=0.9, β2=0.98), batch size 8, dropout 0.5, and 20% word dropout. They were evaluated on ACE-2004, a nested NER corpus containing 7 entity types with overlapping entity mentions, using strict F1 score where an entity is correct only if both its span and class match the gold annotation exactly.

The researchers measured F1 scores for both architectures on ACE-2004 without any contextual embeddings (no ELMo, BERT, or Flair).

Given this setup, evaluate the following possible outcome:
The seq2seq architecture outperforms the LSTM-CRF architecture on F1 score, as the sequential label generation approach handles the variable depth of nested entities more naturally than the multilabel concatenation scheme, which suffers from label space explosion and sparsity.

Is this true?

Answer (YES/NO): YES